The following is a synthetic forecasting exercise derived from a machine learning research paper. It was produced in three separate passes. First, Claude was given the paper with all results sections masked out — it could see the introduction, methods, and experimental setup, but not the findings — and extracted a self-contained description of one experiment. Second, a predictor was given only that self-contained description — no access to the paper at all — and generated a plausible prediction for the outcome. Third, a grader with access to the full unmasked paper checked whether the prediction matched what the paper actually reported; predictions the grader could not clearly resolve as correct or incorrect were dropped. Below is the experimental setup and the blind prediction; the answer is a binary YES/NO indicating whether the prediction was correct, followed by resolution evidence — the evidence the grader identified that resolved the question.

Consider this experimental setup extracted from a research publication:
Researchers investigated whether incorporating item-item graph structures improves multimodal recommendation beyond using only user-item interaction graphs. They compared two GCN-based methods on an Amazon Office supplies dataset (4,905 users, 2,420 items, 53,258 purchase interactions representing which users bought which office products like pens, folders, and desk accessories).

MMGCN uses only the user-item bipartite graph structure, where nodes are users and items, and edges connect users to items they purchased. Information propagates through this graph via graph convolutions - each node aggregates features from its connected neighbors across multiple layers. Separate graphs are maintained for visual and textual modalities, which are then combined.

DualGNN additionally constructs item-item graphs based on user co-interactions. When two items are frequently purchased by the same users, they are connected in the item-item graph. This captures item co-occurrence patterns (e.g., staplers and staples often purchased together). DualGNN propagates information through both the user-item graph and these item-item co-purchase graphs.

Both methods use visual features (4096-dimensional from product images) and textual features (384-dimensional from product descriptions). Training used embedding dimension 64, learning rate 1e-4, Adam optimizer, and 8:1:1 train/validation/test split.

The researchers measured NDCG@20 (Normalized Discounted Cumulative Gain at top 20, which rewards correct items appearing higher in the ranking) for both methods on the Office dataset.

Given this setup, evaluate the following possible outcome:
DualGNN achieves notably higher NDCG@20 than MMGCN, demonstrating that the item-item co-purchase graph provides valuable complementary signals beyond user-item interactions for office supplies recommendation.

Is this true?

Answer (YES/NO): YES